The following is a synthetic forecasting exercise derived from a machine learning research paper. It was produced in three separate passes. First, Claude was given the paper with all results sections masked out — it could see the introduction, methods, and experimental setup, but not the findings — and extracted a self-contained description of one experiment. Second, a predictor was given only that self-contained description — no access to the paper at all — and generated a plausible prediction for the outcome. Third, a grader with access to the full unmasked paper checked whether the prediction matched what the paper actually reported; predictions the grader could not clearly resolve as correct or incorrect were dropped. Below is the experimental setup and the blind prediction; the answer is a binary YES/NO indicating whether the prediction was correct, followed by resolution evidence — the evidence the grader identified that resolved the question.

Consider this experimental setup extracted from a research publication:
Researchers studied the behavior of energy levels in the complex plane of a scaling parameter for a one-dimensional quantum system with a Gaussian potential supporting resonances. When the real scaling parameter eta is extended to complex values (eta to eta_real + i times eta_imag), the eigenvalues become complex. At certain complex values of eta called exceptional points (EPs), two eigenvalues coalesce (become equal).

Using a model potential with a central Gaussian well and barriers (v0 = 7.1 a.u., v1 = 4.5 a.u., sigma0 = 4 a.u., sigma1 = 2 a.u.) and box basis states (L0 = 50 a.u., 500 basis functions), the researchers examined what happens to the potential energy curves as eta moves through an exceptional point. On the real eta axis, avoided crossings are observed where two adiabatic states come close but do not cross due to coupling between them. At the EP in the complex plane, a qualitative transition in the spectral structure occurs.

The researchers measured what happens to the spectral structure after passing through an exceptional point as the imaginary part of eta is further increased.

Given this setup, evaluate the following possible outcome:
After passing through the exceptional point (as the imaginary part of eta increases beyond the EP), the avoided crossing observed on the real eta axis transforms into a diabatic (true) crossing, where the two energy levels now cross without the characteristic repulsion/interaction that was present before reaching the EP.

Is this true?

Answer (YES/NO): YES